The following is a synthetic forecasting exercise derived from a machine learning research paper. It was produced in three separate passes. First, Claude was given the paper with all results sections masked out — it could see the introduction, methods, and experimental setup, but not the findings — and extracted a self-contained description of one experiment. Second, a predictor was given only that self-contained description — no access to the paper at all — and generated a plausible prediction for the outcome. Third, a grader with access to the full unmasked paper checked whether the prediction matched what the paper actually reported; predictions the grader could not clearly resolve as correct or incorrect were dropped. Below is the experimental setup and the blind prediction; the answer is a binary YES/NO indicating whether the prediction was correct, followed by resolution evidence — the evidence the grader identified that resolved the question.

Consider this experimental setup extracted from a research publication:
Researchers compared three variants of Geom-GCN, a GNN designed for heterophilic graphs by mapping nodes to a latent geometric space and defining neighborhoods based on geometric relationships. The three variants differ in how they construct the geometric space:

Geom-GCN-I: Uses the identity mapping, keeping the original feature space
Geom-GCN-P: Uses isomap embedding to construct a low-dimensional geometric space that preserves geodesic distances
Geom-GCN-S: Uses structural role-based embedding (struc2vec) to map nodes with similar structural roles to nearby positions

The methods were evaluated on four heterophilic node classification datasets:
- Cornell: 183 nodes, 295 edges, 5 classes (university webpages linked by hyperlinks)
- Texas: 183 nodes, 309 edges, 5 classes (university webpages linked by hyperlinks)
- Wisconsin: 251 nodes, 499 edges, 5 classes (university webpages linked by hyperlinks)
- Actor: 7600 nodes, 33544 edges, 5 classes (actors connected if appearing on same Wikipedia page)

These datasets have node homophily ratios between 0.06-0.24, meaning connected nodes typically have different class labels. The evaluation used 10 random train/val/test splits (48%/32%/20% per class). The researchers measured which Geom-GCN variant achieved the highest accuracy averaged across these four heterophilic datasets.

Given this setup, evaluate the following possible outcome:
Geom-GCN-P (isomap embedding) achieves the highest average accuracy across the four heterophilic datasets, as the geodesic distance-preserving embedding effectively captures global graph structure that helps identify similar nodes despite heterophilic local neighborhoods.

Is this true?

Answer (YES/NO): YES